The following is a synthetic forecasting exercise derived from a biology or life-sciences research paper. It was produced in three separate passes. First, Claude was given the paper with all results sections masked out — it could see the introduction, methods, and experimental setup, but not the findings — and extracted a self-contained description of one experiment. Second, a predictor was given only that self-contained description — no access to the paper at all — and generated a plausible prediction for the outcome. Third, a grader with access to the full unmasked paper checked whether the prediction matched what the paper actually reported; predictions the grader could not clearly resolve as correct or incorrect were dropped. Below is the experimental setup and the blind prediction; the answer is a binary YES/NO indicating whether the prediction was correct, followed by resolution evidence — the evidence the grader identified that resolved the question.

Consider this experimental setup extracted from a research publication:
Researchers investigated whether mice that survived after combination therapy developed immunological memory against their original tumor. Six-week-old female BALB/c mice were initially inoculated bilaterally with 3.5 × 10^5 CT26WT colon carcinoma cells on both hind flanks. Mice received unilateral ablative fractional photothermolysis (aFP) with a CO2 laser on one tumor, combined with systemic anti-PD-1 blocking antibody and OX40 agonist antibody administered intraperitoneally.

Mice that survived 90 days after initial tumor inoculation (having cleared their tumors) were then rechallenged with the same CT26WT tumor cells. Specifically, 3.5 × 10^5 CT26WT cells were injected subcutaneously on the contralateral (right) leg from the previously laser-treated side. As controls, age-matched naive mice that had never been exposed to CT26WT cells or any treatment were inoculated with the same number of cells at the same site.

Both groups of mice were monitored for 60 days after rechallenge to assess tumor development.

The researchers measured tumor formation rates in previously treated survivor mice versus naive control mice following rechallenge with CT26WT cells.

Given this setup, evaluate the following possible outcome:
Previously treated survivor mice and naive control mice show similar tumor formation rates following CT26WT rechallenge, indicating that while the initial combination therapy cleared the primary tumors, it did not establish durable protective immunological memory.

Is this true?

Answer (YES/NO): NO